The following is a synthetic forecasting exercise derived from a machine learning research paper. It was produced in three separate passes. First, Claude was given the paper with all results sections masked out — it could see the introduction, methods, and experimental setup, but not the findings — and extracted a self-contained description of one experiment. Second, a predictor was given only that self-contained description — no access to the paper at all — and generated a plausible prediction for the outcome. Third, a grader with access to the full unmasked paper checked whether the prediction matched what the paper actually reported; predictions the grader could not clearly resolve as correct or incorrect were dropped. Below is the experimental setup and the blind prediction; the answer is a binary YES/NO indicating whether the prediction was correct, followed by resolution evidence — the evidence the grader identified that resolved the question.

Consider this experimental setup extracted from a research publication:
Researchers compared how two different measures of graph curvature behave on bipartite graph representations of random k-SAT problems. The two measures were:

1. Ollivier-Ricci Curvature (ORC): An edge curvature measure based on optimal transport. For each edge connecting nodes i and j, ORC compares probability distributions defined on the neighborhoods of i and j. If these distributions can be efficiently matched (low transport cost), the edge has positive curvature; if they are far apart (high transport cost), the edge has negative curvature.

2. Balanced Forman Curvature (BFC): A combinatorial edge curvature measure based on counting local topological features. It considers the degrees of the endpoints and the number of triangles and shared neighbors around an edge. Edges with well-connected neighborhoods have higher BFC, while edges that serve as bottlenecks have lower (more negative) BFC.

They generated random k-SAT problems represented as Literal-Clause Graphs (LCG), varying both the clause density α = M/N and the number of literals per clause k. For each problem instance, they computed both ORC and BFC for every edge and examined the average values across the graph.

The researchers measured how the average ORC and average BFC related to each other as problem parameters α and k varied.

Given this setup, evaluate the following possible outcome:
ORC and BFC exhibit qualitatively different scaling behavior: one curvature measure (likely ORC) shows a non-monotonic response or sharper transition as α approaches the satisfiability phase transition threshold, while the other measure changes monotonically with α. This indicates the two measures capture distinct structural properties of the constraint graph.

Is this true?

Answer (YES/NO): NO